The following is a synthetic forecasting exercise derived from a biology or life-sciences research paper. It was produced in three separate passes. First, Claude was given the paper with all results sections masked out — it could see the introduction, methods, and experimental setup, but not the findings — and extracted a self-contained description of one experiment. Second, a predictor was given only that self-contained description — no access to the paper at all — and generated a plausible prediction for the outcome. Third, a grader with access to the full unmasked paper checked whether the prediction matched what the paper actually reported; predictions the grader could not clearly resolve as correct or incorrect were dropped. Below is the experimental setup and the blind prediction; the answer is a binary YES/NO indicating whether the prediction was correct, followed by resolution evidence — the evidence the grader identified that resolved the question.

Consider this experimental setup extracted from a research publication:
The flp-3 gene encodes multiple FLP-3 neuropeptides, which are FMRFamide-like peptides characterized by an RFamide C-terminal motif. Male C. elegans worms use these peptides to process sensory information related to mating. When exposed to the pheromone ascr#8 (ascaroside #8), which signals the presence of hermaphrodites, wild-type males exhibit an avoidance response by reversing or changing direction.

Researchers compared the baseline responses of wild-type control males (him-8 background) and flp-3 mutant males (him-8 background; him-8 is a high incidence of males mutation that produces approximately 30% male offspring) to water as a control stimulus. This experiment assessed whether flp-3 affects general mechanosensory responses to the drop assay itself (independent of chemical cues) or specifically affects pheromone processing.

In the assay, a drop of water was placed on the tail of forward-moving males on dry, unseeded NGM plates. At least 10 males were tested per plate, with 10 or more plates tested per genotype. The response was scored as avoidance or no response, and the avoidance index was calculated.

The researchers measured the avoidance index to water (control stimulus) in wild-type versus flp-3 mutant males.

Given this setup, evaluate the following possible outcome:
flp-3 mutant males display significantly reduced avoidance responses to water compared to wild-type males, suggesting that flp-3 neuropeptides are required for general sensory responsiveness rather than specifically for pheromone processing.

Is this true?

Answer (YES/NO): NO